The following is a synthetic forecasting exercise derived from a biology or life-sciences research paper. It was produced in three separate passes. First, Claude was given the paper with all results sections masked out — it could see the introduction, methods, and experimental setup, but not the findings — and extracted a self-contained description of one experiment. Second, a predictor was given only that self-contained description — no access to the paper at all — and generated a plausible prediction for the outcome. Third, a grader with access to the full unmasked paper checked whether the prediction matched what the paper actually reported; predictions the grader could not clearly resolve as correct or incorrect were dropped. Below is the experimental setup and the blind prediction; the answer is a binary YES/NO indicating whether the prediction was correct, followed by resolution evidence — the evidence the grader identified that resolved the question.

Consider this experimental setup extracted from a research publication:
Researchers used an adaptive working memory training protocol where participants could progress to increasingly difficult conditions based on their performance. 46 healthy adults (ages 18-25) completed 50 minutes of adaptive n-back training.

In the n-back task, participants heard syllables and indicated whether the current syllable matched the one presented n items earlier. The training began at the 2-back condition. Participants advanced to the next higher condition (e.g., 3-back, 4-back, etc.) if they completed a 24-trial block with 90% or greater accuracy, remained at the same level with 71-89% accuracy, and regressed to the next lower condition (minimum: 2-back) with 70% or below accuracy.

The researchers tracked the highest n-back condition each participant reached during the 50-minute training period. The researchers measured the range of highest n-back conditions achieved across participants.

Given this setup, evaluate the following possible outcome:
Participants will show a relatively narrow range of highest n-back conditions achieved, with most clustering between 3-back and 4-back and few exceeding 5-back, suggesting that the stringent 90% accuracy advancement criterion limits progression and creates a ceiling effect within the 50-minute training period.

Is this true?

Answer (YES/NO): NO